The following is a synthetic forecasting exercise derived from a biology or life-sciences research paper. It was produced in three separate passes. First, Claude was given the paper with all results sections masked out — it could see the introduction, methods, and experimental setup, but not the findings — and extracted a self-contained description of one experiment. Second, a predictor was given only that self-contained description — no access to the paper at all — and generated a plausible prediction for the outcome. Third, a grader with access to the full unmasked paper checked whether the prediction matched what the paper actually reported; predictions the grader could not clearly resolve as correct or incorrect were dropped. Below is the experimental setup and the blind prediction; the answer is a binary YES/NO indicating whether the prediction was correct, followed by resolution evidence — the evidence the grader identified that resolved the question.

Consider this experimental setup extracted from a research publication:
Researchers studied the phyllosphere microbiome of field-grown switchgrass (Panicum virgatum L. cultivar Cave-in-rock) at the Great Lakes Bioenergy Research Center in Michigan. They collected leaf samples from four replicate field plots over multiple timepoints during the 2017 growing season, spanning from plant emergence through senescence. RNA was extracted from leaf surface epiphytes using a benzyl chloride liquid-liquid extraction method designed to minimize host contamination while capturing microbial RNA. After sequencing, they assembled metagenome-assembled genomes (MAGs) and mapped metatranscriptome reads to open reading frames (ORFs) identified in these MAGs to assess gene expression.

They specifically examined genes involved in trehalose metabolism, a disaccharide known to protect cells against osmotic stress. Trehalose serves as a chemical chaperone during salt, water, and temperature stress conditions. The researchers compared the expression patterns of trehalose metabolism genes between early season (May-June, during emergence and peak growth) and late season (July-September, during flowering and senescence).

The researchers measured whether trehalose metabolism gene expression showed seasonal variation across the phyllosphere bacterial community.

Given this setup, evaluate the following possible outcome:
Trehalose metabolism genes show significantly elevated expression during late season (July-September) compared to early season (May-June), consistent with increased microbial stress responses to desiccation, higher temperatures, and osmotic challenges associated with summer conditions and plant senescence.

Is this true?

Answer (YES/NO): NO